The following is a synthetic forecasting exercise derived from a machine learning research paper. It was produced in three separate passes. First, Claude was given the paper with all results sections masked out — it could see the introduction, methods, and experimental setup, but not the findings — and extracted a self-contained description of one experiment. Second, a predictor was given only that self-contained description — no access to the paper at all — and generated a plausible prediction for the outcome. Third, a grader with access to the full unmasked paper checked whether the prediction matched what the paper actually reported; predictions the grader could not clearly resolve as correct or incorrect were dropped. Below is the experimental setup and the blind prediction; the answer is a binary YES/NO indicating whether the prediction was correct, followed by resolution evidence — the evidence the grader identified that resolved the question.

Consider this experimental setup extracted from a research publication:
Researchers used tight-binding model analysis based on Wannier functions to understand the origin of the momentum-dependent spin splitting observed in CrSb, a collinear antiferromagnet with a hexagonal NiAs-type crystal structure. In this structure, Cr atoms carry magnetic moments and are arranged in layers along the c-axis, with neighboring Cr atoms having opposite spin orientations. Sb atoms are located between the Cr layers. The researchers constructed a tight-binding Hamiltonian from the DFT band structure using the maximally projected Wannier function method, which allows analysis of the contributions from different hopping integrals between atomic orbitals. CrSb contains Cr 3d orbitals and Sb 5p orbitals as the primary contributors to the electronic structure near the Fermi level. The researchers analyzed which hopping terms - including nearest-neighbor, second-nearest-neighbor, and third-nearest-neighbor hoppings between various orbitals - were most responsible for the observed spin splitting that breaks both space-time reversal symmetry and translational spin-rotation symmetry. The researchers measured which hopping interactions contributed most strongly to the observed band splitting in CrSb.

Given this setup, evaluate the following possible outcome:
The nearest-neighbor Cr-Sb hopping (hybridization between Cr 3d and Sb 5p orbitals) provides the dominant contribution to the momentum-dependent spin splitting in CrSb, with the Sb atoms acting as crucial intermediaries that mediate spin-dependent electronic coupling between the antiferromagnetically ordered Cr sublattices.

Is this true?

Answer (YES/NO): NO